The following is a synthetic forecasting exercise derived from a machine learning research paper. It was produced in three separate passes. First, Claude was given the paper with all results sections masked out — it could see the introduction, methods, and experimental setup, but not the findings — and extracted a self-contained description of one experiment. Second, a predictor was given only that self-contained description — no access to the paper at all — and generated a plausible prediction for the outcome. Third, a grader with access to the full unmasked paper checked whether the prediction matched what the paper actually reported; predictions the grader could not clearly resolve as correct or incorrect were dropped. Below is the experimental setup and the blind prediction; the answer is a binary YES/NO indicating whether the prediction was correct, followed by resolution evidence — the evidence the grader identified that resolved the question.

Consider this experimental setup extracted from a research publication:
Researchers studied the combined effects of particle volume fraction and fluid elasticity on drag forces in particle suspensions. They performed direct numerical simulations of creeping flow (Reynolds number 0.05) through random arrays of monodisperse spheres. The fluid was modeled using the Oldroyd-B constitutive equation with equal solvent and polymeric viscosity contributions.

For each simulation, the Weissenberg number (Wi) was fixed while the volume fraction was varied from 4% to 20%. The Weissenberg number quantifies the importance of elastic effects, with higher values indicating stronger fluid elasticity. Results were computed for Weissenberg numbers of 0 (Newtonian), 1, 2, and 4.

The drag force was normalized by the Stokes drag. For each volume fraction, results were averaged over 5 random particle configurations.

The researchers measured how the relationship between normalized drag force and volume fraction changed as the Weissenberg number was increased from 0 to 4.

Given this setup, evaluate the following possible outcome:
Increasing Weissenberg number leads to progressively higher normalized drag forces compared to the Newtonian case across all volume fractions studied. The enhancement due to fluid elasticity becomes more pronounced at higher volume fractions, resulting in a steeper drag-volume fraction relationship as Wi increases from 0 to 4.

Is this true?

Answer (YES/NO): NO